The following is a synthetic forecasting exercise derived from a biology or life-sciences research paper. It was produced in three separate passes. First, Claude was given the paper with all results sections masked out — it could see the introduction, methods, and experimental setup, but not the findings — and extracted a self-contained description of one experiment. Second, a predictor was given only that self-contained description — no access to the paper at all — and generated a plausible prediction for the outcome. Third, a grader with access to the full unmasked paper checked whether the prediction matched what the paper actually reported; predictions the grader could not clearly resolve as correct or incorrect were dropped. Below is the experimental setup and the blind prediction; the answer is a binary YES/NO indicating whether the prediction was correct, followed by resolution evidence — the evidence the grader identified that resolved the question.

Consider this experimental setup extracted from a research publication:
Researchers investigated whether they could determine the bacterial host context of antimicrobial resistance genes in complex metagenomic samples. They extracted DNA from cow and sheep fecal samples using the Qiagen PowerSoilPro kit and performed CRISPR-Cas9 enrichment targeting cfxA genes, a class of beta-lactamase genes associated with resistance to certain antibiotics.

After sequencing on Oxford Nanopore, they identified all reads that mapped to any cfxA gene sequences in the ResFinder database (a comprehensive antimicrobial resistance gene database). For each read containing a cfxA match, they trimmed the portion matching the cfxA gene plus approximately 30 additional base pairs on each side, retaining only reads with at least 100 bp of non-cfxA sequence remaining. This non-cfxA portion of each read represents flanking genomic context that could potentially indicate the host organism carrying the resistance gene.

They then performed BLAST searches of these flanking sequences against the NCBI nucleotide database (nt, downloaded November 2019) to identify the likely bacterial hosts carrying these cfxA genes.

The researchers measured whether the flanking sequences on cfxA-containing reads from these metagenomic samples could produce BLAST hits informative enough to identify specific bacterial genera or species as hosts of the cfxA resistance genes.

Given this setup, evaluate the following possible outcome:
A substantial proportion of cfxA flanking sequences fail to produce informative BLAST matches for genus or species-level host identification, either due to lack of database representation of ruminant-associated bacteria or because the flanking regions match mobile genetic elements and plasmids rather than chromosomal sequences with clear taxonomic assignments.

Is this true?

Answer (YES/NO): NO